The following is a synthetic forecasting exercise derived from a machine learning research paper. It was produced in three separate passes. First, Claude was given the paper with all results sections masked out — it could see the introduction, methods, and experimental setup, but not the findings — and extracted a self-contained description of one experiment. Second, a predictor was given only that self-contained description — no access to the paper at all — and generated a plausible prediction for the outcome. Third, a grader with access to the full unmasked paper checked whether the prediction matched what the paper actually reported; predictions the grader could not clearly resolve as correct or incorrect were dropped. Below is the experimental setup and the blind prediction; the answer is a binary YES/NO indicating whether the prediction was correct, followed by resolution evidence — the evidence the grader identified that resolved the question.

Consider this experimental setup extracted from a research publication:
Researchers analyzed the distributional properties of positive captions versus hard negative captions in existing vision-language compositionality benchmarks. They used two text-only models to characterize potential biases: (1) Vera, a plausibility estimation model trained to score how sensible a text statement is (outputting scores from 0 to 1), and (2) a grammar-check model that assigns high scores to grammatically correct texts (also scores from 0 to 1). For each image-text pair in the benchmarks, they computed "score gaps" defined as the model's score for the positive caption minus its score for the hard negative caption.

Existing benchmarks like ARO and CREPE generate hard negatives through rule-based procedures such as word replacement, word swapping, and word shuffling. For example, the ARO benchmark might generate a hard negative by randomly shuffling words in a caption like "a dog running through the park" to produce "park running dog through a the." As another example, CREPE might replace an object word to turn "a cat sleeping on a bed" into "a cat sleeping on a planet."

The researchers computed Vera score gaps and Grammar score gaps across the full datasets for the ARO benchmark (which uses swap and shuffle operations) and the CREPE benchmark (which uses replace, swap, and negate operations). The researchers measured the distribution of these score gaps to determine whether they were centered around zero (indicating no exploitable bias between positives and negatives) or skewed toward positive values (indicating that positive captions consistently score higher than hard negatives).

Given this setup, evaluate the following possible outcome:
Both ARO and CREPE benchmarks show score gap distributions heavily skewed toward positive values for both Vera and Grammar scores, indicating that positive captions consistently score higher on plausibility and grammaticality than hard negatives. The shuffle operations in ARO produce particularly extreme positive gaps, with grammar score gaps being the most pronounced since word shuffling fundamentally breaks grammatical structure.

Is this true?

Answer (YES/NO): YES